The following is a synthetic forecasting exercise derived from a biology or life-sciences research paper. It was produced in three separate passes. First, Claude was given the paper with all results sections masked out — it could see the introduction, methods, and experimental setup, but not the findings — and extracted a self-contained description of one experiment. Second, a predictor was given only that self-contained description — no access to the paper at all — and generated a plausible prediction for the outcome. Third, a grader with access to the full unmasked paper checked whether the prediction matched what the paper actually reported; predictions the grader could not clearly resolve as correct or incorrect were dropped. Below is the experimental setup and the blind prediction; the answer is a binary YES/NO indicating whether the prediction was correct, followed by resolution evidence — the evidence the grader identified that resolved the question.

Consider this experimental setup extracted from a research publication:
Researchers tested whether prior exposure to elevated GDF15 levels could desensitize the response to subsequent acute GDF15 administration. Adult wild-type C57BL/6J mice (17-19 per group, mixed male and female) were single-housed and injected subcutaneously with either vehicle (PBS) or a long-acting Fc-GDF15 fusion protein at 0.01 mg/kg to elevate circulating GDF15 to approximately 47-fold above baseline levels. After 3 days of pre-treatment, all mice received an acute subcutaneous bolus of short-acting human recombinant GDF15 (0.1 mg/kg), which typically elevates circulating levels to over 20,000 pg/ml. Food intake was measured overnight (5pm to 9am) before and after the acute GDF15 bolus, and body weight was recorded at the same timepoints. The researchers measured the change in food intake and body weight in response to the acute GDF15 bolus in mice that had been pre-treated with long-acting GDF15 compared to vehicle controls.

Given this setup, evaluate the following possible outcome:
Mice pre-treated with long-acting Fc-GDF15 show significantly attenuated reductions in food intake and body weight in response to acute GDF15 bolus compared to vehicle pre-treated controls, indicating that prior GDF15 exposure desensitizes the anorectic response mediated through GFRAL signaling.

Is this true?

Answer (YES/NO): YES